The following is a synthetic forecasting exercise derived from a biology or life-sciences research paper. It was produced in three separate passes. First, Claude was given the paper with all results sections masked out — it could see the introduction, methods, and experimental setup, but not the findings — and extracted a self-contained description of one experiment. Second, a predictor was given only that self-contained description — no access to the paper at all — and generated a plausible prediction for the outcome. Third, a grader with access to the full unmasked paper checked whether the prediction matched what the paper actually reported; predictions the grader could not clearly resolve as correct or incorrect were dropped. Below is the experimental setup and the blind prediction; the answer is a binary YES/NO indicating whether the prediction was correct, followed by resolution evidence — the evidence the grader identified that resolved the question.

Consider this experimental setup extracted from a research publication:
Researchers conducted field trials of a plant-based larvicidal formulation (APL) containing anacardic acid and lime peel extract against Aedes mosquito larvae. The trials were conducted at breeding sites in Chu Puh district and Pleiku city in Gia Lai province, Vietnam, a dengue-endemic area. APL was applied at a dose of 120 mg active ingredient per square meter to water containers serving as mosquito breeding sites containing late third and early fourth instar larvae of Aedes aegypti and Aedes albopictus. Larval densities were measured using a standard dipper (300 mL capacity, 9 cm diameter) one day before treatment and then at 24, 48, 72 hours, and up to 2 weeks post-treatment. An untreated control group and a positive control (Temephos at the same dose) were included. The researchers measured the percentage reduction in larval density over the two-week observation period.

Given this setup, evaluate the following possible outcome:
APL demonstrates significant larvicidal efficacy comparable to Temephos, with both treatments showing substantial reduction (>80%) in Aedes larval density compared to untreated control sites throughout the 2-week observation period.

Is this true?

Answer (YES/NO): NO